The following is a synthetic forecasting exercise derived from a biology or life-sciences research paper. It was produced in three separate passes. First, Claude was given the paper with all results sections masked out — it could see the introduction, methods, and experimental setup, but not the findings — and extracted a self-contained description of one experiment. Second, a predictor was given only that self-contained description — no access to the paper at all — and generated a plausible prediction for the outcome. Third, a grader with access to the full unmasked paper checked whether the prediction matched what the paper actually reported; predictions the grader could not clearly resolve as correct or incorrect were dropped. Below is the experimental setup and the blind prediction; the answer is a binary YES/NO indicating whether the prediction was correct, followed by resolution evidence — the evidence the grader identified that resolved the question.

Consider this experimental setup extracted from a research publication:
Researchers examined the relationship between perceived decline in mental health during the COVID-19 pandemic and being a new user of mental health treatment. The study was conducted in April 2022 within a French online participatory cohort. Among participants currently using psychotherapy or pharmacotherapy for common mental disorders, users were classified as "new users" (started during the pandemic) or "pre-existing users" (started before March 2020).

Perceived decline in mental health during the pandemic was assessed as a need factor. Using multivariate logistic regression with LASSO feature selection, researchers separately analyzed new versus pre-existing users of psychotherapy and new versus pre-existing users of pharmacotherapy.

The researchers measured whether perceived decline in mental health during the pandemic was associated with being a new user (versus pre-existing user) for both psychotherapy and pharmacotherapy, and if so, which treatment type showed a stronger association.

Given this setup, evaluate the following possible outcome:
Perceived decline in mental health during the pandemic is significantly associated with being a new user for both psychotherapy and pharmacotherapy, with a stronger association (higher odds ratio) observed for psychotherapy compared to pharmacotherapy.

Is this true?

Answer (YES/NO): YES